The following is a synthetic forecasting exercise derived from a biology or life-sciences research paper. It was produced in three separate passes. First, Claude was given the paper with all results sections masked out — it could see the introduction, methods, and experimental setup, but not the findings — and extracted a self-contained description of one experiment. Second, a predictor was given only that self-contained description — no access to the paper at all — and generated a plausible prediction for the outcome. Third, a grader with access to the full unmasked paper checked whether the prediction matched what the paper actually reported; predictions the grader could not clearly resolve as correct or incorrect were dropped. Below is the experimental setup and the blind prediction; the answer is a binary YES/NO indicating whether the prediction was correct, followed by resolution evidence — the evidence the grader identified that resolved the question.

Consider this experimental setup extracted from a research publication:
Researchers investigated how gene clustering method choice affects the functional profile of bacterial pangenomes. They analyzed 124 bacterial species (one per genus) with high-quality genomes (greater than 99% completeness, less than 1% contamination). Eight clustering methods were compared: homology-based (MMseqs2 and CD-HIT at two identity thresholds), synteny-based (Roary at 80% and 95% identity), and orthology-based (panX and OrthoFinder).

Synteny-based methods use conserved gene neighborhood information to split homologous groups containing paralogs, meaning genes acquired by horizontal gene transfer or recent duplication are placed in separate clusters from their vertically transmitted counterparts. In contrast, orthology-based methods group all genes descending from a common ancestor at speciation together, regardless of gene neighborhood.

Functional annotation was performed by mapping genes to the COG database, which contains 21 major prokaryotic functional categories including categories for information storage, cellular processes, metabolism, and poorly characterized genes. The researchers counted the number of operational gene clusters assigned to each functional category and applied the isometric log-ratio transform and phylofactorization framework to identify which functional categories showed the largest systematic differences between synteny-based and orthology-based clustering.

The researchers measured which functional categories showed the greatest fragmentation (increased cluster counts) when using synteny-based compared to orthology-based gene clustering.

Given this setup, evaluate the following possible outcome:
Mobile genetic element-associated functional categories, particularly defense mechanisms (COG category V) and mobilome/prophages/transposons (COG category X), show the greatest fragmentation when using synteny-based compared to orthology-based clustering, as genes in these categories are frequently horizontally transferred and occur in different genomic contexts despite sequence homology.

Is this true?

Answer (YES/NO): NO